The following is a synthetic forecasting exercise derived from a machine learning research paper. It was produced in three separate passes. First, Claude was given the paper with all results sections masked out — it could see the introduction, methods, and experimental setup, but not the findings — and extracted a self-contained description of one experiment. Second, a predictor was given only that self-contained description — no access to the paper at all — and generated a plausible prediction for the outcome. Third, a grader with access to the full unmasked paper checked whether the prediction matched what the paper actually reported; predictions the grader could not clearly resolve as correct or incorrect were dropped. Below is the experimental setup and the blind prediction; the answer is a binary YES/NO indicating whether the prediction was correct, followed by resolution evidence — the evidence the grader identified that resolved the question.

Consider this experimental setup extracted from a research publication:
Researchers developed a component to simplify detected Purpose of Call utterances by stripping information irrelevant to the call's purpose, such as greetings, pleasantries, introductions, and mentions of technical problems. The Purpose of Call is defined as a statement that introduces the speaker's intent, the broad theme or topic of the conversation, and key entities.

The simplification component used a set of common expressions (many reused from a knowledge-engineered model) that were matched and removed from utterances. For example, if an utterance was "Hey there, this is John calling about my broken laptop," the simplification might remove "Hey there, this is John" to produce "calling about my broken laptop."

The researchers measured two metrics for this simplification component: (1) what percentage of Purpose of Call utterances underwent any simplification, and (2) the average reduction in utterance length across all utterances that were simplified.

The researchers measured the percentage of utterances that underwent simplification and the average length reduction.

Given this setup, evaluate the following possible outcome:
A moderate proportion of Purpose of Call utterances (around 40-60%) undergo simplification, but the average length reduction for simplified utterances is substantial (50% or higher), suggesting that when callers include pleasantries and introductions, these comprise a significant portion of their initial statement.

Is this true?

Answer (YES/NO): NO